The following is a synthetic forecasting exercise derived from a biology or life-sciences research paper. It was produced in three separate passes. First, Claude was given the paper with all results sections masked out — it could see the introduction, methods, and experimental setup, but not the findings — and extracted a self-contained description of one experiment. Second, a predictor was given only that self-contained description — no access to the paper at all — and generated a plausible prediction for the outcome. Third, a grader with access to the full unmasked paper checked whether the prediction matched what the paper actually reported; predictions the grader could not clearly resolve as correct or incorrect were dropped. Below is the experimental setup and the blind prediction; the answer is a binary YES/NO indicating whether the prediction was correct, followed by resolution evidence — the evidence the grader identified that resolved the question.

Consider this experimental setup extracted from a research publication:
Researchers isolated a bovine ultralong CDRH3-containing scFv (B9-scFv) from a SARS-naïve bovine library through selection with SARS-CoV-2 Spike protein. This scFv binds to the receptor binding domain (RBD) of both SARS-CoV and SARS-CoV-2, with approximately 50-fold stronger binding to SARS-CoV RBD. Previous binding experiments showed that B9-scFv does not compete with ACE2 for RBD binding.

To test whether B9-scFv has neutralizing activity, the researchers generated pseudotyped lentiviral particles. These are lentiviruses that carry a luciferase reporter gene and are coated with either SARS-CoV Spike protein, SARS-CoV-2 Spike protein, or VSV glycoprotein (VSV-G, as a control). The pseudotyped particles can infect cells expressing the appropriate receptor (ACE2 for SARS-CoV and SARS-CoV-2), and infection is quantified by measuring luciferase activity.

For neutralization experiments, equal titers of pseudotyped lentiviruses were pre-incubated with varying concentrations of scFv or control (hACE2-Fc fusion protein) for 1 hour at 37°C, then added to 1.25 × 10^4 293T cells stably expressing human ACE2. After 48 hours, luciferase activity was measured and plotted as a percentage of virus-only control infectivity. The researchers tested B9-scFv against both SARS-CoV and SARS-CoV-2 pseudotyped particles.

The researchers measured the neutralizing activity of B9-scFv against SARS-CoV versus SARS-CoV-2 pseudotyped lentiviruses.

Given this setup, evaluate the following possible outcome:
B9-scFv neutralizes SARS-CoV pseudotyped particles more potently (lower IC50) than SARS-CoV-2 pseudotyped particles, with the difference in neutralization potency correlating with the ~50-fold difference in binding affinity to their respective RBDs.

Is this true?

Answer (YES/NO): NO